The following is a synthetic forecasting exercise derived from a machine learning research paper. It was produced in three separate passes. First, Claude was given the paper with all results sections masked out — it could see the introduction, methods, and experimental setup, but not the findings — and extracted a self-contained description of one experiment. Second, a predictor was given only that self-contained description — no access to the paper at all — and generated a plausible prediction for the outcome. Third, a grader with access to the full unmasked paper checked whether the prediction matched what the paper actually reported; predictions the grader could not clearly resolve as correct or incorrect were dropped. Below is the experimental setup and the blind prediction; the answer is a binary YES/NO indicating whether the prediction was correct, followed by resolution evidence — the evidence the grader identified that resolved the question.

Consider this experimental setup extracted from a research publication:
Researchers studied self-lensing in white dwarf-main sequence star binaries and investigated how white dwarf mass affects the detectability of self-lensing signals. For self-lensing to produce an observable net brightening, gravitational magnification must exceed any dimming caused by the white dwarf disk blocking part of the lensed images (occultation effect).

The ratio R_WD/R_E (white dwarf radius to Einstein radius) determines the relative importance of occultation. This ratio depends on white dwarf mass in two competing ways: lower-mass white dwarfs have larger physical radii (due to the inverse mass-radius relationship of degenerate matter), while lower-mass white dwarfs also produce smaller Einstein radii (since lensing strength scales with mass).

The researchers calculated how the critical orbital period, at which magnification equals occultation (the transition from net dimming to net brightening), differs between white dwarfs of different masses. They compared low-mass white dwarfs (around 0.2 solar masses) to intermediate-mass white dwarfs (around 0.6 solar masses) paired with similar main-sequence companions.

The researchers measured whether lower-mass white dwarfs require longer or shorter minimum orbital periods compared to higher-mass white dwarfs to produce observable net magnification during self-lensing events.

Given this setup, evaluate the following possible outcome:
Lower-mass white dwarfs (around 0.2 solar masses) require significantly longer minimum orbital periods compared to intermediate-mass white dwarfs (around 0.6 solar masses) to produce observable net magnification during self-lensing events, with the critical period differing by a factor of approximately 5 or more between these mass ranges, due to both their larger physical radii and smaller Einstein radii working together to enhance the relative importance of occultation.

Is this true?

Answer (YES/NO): YES